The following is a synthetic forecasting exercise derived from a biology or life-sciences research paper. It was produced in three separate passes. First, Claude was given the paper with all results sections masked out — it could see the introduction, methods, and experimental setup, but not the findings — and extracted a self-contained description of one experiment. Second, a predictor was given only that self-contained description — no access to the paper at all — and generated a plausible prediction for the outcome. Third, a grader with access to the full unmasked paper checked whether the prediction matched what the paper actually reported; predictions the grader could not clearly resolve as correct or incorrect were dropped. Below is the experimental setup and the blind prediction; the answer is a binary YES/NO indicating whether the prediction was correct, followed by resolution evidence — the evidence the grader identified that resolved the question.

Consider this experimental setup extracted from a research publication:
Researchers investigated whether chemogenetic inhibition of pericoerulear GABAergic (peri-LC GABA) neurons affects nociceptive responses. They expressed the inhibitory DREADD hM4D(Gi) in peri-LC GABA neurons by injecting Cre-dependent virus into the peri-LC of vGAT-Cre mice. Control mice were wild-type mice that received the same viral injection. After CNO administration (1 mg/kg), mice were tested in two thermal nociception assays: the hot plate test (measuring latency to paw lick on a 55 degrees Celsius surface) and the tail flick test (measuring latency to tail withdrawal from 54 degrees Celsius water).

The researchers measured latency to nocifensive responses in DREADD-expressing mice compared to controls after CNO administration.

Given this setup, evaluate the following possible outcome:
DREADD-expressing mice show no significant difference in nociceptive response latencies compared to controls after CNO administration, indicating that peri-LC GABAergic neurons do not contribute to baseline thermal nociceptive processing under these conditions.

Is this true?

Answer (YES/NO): NO